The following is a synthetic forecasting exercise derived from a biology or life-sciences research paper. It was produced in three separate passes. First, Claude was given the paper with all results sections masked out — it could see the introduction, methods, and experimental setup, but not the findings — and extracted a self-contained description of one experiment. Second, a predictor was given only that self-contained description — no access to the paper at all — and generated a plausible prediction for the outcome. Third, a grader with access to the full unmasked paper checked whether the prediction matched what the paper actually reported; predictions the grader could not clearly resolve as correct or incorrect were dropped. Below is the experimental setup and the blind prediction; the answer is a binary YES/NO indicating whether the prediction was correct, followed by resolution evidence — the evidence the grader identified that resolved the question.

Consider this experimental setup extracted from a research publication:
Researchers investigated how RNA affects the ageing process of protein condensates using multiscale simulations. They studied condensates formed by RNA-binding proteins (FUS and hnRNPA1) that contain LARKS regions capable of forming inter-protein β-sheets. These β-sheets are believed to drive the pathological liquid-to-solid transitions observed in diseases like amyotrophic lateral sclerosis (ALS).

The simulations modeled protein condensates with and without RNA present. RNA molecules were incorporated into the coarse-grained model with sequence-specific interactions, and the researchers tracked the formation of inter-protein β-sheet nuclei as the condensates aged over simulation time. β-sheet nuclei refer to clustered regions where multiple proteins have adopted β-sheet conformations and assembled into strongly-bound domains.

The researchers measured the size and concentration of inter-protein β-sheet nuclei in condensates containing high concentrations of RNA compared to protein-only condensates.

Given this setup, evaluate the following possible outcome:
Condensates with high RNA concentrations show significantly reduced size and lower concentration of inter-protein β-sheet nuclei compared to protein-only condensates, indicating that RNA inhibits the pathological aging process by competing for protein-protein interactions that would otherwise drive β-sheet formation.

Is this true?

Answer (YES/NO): YES